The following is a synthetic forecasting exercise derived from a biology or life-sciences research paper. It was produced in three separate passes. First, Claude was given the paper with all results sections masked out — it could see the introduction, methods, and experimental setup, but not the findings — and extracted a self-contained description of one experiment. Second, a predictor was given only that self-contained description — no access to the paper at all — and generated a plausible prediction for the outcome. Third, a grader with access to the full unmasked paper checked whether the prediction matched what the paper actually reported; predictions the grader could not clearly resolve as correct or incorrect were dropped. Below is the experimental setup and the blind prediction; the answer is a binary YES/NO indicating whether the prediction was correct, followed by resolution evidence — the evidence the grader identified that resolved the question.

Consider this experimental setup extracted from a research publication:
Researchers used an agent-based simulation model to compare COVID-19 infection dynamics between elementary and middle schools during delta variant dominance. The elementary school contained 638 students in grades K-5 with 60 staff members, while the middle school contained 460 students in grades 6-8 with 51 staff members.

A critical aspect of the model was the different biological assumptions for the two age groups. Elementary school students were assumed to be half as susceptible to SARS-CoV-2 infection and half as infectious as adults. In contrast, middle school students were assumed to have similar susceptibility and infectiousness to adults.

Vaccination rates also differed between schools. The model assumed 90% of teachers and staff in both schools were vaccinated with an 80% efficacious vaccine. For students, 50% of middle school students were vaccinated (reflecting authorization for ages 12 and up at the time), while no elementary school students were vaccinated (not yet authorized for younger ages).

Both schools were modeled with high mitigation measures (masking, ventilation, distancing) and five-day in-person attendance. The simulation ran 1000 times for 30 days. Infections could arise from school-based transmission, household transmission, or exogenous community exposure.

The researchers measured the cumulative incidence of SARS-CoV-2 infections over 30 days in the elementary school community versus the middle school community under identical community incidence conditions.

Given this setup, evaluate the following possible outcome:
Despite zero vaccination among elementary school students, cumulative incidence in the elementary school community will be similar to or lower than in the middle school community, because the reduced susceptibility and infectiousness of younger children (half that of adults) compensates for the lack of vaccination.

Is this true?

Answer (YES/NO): YES